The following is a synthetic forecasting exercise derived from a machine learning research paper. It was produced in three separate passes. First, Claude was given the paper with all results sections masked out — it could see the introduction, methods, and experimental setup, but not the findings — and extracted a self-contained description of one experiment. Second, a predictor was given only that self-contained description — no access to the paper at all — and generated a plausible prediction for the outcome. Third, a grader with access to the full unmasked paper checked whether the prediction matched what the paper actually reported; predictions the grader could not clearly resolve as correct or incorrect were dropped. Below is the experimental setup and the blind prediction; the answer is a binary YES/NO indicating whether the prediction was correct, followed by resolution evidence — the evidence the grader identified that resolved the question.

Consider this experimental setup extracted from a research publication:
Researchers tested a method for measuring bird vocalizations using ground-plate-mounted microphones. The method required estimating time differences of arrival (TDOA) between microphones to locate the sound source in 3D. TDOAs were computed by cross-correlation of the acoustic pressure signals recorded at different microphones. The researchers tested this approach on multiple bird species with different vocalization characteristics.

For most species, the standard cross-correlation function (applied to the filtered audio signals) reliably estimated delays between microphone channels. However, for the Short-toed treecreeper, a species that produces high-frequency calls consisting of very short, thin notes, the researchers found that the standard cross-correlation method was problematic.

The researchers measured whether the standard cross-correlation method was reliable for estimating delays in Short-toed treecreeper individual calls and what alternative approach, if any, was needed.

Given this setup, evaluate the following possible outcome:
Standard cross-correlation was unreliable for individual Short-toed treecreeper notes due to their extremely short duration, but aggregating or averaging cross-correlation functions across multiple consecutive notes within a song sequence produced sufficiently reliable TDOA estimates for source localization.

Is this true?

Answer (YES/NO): NO